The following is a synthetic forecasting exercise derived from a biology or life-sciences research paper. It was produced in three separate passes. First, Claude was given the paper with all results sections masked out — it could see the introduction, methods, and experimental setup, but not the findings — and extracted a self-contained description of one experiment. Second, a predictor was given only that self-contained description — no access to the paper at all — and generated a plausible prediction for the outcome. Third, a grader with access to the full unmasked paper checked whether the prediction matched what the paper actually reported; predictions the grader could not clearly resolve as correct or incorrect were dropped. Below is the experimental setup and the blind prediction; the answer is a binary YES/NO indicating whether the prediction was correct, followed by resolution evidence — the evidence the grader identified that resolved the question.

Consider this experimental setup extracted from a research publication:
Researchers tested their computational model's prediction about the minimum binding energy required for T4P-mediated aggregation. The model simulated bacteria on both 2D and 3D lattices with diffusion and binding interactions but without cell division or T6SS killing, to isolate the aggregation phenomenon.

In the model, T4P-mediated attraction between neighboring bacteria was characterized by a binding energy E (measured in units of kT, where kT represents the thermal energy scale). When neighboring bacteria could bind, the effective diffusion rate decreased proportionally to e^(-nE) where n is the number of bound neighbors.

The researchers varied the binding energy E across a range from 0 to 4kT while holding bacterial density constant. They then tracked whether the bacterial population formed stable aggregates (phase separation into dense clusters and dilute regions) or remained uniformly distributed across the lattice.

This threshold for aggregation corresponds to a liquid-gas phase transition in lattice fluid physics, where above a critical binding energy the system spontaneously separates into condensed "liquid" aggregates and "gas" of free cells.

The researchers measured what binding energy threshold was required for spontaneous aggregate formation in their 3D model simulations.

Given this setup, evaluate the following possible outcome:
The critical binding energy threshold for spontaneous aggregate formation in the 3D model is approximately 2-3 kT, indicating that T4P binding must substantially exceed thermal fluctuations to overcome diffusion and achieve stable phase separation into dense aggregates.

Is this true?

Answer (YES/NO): YES